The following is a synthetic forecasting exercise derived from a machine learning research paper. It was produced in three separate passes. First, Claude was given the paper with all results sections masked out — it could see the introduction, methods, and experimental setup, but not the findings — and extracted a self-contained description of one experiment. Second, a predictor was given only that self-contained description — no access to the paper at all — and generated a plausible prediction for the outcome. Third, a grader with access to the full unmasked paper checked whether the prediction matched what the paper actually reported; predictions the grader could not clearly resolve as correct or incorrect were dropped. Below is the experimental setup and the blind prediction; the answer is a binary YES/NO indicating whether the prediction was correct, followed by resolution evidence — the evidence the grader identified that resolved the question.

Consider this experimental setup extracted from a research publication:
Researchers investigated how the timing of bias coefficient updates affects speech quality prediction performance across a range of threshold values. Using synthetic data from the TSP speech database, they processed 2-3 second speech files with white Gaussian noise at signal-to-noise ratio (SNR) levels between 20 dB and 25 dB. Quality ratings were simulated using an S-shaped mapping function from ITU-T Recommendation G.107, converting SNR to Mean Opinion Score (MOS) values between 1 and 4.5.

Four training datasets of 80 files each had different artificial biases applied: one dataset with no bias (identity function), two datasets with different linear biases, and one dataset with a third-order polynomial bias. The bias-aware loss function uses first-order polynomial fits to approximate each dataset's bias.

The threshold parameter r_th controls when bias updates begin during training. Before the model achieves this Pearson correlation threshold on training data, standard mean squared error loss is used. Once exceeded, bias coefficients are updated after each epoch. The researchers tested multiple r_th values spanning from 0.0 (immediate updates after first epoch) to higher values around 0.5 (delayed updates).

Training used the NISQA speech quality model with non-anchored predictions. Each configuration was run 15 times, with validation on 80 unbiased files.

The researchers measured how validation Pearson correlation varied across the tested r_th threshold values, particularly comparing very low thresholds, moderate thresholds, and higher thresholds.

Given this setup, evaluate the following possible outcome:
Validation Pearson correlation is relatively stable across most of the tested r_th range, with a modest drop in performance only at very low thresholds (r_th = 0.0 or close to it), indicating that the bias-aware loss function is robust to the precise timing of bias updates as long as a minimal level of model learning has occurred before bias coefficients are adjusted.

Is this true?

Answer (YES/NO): NO